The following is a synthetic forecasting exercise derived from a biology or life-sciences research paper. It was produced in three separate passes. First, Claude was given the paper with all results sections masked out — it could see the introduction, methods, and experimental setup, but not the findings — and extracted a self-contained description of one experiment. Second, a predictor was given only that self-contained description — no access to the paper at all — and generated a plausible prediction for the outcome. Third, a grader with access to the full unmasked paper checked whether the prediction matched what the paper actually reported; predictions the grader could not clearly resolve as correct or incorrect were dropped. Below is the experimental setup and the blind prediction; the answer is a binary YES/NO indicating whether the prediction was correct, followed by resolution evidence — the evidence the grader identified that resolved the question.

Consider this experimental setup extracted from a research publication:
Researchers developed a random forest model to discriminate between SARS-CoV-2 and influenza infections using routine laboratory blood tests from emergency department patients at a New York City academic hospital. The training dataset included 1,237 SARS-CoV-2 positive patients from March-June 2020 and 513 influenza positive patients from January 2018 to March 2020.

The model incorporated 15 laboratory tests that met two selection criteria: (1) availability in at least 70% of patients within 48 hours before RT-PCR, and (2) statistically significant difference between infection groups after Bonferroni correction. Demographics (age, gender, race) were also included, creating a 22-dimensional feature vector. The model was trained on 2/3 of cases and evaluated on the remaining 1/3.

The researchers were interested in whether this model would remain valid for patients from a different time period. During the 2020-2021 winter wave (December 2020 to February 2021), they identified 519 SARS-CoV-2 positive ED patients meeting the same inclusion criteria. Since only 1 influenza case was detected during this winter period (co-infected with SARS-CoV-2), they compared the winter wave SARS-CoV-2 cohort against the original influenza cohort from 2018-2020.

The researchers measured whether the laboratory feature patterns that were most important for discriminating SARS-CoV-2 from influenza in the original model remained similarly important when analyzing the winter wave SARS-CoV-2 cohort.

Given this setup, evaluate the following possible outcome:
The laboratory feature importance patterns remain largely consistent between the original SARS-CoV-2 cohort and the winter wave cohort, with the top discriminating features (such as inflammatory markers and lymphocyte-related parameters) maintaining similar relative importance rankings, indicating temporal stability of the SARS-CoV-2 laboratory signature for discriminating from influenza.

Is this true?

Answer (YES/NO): NO